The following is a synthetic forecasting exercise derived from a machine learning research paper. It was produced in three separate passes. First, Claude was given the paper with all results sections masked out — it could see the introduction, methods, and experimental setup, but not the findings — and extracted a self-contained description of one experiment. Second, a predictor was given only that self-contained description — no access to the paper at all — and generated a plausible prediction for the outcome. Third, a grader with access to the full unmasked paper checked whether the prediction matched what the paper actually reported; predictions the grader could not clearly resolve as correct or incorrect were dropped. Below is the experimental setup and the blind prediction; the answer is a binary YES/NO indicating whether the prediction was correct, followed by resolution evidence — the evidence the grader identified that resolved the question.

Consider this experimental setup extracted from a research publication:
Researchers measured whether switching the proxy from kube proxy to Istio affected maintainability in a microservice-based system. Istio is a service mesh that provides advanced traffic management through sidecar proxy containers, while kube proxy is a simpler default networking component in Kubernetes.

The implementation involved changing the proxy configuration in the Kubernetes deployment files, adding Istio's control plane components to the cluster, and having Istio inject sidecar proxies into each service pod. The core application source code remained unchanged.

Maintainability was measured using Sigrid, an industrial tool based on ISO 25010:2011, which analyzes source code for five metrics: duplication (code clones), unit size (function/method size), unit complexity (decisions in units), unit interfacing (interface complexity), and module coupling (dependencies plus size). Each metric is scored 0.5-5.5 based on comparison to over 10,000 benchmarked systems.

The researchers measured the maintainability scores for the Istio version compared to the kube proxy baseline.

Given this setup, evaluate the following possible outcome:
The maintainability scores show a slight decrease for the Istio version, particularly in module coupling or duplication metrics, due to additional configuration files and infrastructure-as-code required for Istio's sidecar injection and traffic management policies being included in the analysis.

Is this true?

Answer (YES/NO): NO